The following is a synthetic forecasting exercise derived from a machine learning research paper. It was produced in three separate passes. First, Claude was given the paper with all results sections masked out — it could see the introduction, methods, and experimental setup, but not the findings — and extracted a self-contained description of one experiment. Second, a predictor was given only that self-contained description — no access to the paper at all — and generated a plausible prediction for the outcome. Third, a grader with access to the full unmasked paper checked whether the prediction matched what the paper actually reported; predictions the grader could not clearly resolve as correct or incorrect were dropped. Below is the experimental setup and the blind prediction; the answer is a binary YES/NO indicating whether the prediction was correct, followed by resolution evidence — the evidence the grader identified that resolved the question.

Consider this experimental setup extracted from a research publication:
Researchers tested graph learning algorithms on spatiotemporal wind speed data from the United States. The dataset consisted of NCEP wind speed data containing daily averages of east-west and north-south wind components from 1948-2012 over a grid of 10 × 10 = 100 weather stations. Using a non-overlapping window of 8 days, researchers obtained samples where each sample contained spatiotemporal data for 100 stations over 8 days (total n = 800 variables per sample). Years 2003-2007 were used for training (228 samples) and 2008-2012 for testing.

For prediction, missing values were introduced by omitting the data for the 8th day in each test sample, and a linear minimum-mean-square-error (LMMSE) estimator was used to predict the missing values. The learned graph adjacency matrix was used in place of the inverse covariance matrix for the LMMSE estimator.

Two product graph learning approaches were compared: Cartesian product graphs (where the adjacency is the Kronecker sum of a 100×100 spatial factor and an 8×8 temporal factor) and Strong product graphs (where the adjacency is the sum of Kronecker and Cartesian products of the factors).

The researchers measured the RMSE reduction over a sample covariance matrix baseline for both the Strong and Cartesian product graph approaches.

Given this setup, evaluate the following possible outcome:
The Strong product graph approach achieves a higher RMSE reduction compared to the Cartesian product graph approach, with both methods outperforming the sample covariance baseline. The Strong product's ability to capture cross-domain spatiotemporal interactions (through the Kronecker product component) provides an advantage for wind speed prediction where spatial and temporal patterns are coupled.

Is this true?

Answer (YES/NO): YES